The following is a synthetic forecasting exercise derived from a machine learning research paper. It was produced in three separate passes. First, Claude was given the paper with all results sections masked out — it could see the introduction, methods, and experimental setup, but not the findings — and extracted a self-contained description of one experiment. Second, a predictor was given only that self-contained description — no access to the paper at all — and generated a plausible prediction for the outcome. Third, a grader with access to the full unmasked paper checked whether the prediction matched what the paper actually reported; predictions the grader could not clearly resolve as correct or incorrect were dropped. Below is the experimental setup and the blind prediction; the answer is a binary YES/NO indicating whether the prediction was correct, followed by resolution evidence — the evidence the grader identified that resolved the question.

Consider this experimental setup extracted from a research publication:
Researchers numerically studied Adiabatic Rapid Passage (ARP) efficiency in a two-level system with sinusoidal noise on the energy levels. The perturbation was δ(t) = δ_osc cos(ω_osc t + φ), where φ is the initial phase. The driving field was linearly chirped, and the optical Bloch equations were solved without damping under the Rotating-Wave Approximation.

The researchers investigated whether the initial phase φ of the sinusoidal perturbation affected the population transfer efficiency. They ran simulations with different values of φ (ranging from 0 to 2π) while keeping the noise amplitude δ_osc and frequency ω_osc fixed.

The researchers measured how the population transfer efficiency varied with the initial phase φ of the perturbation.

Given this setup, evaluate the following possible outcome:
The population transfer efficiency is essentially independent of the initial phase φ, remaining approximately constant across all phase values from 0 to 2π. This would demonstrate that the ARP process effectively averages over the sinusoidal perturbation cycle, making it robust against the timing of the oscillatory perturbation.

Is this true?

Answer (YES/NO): NO